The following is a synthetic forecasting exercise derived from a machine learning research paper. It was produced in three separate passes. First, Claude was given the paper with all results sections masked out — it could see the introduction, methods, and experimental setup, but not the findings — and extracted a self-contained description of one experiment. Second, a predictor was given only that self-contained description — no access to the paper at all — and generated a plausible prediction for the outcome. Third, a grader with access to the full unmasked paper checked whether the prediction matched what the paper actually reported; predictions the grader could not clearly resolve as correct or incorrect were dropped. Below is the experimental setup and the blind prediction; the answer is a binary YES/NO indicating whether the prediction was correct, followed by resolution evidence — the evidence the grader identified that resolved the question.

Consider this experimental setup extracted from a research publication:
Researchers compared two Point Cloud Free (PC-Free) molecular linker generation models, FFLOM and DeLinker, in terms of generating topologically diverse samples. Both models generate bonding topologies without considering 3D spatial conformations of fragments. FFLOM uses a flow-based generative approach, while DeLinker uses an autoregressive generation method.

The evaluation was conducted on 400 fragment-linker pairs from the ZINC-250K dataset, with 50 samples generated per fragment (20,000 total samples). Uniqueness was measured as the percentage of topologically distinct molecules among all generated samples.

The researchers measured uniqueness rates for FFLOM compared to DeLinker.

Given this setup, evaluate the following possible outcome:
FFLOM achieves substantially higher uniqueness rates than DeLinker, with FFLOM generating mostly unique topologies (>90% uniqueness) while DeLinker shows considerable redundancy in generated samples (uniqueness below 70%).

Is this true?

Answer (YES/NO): NO